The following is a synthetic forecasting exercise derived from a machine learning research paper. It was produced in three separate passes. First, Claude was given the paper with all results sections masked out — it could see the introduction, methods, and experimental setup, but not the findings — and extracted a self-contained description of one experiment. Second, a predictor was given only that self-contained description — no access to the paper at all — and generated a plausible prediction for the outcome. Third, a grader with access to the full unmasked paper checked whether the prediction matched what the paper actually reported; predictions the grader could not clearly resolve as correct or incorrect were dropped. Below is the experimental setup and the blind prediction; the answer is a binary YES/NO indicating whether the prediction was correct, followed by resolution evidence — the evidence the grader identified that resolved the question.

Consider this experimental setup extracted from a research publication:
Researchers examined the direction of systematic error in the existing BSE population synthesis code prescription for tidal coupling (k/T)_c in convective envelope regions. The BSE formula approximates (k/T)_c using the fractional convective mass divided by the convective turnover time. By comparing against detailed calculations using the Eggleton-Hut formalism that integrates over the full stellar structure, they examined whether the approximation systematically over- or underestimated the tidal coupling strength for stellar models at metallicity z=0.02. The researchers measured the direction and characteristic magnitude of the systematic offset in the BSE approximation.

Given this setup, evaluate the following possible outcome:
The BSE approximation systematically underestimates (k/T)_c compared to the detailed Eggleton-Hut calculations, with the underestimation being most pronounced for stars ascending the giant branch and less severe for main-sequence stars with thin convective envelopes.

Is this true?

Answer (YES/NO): NO